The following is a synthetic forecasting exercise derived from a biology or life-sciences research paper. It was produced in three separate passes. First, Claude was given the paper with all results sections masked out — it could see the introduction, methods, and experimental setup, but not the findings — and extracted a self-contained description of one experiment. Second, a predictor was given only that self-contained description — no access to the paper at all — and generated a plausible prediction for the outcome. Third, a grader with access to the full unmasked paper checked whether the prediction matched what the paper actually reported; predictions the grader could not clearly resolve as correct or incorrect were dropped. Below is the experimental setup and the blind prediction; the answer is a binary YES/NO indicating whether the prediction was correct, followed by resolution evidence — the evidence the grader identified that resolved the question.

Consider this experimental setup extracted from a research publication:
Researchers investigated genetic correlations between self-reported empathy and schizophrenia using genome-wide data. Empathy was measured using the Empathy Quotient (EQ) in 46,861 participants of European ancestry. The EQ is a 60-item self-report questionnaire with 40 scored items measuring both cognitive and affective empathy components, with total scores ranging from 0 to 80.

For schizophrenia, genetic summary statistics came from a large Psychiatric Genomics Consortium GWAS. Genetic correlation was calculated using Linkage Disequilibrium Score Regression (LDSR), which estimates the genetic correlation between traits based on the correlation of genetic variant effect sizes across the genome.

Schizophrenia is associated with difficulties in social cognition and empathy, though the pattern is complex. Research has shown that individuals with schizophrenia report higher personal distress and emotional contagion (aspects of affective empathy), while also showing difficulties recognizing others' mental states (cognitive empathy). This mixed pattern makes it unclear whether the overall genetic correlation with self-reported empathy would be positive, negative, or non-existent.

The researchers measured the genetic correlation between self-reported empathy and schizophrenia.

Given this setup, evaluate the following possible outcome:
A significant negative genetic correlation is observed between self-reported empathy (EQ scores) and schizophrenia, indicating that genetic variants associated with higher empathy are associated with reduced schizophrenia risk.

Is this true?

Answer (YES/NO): NO